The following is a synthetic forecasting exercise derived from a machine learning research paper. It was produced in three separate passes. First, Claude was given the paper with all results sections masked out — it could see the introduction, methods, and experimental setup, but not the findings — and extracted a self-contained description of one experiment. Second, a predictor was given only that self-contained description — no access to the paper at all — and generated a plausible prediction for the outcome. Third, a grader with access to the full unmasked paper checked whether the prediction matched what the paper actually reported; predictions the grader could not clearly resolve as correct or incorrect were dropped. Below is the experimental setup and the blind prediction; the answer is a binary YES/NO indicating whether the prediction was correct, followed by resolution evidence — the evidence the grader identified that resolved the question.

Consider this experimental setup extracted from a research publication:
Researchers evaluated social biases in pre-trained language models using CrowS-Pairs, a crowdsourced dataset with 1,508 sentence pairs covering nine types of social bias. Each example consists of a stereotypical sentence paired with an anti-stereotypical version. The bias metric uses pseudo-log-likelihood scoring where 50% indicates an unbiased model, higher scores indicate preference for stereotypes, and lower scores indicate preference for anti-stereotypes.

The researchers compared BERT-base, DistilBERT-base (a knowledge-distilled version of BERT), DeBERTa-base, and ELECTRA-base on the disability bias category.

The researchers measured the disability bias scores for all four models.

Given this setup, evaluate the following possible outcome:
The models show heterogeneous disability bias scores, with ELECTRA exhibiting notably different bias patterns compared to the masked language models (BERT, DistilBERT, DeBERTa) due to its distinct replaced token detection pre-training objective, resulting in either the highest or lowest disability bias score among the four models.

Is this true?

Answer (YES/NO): NO